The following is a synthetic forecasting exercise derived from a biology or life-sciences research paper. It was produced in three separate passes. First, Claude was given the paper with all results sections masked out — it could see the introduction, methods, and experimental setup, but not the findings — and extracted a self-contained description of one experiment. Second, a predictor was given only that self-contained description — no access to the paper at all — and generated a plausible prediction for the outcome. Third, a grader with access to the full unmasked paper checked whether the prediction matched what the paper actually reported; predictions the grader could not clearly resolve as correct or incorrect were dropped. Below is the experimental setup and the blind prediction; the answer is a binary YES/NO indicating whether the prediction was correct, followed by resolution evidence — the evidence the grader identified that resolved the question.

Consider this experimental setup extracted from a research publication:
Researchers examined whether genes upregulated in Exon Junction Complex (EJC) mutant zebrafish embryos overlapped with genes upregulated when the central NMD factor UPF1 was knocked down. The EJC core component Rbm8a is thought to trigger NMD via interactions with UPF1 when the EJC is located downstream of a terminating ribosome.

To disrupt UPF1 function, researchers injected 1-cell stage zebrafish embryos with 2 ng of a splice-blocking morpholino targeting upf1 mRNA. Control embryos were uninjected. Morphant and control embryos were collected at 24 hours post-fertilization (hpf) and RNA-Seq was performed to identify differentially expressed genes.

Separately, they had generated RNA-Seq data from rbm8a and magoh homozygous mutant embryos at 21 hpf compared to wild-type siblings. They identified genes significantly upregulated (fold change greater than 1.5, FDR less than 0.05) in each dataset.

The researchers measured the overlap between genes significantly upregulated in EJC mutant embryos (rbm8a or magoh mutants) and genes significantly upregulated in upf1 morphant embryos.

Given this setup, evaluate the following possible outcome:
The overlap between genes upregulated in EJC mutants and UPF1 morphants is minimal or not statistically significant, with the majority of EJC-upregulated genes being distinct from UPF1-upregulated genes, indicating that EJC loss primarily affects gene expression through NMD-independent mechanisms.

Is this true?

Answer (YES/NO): NO